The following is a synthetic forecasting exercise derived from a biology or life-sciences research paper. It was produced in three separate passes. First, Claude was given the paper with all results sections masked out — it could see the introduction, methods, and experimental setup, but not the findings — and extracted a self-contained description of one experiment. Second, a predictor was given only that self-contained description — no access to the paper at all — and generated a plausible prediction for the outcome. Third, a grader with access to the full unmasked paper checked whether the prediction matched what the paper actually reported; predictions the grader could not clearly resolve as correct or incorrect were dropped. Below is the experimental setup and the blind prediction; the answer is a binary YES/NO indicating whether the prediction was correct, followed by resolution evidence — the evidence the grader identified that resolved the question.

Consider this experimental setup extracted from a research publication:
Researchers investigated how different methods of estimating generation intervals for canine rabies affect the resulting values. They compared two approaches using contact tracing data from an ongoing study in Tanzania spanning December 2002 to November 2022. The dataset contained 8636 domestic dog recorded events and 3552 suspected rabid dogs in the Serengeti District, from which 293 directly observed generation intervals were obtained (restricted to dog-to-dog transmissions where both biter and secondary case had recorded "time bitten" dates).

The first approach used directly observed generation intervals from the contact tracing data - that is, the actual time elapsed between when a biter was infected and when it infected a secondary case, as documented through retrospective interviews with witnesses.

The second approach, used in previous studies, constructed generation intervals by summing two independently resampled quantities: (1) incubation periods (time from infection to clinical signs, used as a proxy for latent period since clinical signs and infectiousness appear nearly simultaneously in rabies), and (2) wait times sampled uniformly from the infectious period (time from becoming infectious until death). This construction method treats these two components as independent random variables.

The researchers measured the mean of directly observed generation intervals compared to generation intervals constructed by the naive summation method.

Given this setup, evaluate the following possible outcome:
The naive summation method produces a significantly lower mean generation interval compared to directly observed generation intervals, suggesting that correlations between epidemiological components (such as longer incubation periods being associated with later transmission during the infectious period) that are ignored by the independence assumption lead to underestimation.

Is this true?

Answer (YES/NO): YES